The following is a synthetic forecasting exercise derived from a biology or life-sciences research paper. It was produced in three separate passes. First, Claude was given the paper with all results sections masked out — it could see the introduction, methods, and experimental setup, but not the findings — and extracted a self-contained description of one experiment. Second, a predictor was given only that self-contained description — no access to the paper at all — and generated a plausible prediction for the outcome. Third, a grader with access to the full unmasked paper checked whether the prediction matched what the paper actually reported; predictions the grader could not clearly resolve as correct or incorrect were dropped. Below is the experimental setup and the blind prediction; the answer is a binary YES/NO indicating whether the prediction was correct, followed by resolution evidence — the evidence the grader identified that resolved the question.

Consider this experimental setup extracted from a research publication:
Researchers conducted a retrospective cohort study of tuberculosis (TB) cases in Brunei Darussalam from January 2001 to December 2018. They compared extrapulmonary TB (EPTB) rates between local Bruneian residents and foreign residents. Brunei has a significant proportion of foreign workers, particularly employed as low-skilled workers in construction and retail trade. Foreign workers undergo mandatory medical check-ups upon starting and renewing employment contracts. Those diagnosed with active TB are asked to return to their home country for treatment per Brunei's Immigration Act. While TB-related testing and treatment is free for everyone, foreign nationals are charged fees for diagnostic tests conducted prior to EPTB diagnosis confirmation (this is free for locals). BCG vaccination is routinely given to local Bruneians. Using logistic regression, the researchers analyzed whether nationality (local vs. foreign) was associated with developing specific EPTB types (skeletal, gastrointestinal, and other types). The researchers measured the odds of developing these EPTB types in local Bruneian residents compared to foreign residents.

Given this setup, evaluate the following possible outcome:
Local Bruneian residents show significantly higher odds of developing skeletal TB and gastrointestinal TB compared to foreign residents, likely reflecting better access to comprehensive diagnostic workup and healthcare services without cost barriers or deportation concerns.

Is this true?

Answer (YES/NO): YES